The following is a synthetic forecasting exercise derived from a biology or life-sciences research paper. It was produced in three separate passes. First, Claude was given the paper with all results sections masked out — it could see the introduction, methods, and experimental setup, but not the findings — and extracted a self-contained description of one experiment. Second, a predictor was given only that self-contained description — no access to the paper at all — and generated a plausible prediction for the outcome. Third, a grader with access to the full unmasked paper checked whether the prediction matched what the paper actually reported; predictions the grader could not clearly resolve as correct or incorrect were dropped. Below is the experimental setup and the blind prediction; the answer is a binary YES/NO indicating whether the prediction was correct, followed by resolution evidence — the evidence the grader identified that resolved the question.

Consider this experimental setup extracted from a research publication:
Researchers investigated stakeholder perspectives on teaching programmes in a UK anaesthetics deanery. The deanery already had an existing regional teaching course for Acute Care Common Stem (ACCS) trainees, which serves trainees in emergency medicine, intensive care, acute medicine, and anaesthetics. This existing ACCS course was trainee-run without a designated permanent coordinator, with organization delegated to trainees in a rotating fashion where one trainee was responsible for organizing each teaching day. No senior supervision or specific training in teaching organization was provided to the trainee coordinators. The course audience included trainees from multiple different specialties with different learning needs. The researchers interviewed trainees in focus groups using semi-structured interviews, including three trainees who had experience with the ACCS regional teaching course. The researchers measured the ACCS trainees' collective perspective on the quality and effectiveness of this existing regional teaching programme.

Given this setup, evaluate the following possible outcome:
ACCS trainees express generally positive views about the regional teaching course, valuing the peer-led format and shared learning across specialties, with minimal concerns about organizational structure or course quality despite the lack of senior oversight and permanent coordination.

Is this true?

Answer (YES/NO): NO